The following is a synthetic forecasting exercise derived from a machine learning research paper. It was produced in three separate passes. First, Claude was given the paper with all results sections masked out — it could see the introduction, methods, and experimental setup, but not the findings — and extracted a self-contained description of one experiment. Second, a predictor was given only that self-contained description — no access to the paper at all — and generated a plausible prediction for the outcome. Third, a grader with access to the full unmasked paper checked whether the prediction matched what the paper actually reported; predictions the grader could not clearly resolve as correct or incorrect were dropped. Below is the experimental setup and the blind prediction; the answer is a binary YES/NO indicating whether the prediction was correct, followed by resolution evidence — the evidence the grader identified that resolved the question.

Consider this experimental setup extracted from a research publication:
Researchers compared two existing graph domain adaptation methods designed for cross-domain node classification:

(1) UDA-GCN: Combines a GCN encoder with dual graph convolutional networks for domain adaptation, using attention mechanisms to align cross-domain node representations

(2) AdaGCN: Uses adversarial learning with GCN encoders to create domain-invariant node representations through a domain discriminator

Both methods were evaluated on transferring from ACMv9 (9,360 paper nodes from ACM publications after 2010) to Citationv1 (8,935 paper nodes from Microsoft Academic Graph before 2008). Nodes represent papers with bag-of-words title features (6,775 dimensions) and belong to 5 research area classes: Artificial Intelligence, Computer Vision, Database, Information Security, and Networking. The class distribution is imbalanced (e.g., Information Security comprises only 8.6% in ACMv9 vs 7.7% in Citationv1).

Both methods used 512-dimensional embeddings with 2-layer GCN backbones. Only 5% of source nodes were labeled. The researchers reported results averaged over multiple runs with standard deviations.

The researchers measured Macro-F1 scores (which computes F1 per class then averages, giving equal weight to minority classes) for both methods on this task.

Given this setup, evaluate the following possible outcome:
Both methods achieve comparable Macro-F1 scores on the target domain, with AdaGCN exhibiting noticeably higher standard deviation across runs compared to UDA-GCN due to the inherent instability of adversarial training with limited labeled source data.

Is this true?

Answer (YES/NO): NO